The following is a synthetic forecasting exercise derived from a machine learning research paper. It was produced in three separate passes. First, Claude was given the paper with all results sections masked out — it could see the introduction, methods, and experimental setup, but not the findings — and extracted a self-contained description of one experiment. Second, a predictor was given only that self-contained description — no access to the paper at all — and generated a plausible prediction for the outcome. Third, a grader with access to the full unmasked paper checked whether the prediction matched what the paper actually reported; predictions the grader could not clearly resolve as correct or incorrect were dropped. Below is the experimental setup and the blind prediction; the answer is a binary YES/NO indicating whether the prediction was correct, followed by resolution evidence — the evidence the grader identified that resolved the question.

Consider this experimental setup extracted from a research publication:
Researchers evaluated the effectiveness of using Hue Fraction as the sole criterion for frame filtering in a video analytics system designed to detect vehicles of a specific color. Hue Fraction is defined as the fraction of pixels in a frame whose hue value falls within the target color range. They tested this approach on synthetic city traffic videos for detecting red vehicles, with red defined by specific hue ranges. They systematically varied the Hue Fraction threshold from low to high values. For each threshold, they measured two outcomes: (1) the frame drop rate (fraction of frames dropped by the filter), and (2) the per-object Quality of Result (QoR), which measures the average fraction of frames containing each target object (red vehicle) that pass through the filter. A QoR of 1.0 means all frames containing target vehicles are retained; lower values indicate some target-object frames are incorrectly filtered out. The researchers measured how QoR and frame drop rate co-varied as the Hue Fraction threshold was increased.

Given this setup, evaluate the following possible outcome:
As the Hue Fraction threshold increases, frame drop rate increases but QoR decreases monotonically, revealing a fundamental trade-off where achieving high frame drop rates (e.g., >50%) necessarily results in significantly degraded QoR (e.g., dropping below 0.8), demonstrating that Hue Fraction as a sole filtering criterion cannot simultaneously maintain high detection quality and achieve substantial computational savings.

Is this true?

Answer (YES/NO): NO